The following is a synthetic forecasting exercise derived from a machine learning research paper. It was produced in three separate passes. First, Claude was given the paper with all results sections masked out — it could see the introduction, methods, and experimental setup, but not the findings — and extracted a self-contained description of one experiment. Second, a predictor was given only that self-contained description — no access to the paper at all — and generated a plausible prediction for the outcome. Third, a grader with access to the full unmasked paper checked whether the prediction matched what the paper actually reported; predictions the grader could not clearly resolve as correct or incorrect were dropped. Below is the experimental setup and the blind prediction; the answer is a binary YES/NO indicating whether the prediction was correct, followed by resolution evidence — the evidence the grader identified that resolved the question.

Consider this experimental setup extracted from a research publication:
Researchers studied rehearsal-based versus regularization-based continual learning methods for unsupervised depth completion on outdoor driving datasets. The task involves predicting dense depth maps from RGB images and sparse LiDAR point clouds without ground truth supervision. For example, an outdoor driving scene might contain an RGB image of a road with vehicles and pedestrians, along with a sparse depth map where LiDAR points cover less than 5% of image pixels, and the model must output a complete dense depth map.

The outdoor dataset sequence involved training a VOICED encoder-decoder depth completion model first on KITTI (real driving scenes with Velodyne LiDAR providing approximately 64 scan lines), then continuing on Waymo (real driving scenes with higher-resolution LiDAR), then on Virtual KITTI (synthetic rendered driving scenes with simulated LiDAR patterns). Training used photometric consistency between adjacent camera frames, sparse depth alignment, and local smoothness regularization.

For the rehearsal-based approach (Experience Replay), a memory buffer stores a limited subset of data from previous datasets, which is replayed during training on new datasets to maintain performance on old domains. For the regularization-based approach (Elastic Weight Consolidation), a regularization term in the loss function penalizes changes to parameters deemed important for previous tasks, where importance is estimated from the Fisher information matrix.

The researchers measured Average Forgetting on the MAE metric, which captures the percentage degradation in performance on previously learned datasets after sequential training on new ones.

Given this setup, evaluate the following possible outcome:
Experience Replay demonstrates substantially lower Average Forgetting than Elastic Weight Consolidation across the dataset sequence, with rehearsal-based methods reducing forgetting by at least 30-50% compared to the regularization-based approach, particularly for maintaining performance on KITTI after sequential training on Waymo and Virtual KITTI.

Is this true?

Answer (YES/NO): YES